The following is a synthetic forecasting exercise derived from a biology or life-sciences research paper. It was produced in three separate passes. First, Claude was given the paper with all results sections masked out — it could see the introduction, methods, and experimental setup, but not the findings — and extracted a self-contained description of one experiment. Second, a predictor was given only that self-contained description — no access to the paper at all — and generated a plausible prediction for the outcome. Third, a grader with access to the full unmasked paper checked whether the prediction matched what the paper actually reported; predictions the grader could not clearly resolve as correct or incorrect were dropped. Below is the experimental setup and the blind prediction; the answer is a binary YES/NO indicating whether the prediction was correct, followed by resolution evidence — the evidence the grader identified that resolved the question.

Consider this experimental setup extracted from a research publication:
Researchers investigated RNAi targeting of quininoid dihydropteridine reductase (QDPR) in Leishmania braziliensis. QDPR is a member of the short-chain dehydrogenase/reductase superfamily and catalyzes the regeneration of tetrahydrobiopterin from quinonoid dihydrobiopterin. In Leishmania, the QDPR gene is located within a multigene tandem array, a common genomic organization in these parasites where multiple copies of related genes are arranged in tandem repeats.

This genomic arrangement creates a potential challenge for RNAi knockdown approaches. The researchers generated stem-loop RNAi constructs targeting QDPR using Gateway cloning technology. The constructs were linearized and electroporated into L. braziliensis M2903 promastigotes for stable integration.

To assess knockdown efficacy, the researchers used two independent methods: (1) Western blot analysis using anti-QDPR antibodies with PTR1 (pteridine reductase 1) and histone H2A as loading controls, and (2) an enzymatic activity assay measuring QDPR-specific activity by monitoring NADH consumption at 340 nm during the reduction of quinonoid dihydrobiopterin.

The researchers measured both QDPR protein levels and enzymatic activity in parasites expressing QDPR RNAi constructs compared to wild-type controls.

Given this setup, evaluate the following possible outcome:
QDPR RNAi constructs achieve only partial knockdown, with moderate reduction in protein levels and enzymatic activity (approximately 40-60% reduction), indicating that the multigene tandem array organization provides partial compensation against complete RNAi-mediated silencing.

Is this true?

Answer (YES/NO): NO